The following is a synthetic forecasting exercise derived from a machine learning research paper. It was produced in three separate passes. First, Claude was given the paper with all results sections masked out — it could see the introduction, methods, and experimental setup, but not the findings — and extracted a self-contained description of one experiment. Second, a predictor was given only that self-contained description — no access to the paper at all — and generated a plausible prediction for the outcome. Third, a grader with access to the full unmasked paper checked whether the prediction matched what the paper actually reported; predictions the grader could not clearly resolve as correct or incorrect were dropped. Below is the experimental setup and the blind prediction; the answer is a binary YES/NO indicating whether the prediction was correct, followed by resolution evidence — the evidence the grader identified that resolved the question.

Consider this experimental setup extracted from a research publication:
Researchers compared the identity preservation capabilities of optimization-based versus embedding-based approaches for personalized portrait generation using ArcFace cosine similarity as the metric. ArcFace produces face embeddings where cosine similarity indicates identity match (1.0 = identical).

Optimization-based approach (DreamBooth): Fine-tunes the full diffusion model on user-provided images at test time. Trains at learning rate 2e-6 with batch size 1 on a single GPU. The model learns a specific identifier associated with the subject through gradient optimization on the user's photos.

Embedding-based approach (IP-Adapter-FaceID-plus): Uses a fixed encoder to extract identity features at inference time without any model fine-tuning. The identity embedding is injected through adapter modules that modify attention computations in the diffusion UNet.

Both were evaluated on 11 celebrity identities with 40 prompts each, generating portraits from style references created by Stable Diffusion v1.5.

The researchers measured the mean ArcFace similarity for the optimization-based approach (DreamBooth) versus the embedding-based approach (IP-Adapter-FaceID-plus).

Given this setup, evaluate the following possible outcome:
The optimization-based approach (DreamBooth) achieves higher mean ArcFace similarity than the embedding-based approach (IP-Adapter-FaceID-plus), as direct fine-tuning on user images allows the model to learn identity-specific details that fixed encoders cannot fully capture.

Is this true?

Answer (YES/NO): YES